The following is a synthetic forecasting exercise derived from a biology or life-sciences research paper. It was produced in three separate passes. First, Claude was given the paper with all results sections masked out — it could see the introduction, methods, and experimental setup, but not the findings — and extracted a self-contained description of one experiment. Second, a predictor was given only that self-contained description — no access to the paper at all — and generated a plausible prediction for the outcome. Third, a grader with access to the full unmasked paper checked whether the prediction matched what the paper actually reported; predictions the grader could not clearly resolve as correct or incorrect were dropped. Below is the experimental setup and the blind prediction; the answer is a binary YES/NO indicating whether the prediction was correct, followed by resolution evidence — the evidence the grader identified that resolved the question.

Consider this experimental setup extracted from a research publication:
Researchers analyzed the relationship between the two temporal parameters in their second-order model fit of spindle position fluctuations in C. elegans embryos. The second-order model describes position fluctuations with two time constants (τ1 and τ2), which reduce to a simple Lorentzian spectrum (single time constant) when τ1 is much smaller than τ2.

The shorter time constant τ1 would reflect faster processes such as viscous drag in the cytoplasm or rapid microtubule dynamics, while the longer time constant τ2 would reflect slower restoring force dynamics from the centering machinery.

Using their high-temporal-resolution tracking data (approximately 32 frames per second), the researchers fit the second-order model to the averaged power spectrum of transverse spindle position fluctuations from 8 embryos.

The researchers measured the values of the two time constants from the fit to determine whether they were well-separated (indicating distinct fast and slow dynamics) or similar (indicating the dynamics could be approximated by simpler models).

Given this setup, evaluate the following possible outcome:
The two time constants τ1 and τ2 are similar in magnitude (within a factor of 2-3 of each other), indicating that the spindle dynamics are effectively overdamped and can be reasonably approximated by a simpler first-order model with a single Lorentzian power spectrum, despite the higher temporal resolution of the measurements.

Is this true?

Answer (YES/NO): NO